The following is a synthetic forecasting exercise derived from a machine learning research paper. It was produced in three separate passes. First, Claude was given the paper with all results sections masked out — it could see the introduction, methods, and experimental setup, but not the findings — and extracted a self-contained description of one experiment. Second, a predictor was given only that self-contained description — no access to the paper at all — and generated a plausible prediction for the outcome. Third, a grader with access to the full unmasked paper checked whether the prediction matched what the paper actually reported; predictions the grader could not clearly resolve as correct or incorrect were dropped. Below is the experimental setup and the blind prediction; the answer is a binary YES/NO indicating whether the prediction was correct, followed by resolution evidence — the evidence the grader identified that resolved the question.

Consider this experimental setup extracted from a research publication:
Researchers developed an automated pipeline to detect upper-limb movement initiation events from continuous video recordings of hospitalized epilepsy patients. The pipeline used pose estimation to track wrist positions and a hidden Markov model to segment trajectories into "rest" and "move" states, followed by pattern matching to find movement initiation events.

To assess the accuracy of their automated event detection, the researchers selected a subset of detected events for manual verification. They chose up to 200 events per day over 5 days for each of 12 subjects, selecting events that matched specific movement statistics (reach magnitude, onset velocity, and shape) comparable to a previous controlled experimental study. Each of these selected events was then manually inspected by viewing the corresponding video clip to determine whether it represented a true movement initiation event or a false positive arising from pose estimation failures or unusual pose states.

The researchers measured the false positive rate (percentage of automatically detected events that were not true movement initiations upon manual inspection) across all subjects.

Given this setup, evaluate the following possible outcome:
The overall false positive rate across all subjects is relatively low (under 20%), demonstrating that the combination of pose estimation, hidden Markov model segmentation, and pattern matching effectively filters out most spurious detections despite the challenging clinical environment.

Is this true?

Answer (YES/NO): YES